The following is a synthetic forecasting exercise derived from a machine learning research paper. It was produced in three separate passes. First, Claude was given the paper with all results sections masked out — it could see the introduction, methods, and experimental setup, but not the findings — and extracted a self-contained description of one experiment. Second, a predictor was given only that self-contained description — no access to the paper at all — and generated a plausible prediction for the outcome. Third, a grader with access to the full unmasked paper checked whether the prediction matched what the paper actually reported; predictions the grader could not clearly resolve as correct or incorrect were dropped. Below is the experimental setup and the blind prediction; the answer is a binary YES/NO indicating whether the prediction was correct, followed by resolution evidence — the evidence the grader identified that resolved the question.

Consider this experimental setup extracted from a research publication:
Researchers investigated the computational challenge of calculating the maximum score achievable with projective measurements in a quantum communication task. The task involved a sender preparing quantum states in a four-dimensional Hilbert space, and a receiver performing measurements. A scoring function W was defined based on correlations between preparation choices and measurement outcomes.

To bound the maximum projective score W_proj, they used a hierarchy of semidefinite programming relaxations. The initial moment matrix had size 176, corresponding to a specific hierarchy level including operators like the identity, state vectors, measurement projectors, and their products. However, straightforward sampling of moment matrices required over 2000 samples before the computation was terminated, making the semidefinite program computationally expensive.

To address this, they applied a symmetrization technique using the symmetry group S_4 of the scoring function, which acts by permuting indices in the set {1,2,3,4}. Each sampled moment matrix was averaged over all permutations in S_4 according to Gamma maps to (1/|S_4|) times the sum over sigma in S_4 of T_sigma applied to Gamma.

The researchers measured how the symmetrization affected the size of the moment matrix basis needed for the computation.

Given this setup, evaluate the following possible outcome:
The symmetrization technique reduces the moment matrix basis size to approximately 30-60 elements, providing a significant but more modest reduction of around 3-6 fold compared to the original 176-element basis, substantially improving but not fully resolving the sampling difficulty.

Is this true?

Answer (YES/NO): NO